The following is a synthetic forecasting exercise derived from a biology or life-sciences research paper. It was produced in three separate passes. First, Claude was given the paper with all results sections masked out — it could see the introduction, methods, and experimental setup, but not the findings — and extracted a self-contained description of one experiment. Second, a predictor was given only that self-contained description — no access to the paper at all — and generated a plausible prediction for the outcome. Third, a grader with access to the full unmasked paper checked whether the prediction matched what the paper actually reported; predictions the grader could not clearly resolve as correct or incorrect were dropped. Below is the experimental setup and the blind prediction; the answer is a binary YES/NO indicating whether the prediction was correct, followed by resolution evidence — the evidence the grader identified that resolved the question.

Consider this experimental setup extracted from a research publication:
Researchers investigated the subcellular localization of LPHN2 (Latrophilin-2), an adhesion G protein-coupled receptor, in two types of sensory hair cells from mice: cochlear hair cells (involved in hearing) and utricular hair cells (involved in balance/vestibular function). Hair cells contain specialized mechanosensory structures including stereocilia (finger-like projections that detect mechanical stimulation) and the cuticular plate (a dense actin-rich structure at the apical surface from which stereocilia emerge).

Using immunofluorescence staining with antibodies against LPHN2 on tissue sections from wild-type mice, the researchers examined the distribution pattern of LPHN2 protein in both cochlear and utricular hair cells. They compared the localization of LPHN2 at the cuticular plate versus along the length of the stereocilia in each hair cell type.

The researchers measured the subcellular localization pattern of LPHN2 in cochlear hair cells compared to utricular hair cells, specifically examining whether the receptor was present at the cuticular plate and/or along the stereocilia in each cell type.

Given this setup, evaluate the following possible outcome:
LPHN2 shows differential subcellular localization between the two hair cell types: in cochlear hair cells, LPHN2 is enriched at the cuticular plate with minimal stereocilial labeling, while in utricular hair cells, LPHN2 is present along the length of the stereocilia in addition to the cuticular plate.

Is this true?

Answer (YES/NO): NO